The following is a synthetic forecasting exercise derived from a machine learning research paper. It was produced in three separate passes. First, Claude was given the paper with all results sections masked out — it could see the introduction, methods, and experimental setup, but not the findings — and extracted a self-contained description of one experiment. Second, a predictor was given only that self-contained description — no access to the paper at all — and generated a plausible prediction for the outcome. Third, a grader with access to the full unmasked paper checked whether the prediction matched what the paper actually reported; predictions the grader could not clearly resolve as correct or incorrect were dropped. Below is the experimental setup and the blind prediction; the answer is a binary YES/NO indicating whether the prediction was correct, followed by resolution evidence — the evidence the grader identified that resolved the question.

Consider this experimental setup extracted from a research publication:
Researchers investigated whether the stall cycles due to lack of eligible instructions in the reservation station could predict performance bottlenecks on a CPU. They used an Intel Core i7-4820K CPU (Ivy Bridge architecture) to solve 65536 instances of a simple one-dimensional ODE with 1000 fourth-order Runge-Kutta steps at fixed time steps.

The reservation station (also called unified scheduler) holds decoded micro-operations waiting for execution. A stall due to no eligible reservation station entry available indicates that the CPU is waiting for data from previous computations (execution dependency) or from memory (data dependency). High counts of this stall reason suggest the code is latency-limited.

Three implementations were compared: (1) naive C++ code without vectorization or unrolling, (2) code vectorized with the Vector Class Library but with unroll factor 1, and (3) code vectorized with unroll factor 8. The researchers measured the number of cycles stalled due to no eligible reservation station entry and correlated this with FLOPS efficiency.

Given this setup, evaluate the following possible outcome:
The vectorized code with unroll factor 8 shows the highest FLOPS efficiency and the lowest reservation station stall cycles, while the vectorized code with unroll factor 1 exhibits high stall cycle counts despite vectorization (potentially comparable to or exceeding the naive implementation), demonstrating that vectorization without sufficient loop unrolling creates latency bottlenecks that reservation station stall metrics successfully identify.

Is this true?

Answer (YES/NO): NO